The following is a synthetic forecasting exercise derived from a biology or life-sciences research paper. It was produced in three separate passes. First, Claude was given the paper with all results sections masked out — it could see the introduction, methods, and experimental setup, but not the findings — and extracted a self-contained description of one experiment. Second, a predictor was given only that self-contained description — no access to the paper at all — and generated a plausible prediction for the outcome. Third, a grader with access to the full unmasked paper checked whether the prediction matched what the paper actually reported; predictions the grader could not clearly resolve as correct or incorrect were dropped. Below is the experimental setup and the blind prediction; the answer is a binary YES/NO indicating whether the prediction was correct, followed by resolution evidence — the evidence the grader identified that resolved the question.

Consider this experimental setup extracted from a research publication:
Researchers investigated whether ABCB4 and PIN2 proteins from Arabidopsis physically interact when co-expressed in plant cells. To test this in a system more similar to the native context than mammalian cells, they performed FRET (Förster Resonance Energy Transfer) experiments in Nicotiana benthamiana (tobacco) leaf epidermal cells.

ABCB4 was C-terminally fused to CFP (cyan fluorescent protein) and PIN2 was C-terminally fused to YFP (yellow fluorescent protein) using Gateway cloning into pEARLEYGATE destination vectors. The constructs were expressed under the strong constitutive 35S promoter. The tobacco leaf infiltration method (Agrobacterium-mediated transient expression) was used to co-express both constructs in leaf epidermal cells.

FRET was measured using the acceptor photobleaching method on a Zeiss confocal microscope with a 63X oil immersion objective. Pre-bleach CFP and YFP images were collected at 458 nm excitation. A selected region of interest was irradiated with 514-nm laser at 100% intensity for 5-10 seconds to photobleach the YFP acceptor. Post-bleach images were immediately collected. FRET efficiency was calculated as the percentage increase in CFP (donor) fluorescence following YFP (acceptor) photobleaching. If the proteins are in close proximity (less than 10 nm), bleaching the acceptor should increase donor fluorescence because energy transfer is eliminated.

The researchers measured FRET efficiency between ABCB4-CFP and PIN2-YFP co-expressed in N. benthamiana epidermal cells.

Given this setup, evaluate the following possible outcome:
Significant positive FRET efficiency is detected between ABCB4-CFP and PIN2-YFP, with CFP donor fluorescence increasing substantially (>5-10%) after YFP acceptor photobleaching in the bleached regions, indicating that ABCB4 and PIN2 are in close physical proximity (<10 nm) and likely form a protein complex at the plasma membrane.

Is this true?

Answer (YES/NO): NO